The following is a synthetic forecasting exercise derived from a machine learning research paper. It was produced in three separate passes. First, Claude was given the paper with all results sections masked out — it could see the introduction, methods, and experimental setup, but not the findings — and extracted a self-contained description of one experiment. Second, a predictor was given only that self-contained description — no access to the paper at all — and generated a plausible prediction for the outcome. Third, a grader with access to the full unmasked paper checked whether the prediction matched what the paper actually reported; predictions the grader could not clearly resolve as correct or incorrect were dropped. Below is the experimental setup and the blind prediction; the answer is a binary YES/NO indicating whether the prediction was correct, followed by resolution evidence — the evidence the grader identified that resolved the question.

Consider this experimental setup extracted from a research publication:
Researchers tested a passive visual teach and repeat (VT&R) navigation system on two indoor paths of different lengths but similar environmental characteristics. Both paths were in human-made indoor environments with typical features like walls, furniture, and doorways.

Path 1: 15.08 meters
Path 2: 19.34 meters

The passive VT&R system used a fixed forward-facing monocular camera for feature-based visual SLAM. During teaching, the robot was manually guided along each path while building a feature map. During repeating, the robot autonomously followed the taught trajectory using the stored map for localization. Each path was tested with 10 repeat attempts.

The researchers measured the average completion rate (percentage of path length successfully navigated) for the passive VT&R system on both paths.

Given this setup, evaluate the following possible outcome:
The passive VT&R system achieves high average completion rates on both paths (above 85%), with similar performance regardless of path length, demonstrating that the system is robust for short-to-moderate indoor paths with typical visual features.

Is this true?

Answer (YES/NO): YES